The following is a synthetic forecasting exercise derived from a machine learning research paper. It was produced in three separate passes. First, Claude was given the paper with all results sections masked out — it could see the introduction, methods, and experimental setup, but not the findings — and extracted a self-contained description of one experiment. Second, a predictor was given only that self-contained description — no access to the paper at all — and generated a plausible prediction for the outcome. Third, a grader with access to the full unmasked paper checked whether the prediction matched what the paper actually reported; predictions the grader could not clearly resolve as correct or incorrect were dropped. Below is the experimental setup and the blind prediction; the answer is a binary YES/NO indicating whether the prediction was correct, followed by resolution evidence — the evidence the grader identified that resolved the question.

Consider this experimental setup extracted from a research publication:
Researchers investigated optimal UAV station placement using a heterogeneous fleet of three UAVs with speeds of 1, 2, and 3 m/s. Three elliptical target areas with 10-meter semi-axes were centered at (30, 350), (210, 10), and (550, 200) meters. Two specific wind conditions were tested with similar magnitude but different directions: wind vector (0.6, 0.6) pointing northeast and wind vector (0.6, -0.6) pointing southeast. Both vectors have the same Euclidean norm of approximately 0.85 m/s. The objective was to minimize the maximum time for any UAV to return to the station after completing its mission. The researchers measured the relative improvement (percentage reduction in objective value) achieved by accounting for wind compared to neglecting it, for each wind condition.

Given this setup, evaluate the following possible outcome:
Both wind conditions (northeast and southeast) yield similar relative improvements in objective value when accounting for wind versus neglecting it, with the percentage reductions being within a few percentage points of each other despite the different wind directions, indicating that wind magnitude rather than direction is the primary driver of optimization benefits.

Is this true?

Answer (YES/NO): NO